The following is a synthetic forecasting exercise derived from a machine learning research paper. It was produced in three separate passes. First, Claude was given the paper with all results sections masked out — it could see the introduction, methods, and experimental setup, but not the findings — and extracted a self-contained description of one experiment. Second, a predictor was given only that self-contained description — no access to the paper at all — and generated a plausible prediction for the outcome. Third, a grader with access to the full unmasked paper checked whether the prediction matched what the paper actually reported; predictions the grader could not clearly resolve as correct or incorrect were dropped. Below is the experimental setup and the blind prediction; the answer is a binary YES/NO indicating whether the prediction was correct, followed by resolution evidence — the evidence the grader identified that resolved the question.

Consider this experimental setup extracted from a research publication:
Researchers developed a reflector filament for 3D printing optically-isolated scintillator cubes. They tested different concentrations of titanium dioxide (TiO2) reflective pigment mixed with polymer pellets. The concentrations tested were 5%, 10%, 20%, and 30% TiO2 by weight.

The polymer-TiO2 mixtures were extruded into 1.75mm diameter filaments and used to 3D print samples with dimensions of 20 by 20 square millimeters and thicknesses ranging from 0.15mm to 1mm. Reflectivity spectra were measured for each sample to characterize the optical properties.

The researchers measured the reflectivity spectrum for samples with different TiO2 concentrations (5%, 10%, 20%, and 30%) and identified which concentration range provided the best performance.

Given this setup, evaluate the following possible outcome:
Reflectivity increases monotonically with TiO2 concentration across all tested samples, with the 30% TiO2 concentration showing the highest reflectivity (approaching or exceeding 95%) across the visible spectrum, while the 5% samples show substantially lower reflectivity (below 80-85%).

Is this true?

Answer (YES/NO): NO